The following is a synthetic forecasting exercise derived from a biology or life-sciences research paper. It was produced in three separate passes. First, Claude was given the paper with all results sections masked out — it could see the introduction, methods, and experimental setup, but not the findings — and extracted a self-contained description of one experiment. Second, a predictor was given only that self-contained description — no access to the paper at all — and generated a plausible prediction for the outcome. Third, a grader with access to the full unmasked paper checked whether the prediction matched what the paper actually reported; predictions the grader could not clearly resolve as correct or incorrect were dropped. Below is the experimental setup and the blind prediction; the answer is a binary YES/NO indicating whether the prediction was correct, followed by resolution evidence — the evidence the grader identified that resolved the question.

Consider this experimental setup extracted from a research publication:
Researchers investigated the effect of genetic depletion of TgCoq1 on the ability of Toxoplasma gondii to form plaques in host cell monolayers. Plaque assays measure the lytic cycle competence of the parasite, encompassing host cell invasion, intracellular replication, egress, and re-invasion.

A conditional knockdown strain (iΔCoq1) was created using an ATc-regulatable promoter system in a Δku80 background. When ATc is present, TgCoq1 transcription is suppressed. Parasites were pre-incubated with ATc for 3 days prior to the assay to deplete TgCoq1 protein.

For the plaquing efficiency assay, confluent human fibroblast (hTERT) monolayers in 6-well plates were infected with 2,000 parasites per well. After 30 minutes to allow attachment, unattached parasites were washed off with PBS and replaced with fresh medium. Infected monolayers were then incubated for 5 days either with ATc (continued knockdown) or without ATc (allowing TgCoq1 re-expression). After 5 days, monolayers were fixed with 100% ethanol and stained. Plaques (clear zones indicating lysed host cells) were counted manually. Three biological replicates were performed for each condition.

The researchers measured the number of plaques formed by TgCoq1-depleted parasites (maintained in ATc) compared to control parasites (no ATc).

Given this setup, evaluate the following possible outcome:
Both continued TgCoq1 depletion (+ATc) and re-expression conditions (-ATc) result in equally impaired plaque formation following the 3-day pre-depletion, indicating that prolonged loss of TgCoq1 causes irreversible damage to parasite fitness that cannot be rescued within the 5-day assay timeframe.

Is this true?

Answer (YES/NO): NO